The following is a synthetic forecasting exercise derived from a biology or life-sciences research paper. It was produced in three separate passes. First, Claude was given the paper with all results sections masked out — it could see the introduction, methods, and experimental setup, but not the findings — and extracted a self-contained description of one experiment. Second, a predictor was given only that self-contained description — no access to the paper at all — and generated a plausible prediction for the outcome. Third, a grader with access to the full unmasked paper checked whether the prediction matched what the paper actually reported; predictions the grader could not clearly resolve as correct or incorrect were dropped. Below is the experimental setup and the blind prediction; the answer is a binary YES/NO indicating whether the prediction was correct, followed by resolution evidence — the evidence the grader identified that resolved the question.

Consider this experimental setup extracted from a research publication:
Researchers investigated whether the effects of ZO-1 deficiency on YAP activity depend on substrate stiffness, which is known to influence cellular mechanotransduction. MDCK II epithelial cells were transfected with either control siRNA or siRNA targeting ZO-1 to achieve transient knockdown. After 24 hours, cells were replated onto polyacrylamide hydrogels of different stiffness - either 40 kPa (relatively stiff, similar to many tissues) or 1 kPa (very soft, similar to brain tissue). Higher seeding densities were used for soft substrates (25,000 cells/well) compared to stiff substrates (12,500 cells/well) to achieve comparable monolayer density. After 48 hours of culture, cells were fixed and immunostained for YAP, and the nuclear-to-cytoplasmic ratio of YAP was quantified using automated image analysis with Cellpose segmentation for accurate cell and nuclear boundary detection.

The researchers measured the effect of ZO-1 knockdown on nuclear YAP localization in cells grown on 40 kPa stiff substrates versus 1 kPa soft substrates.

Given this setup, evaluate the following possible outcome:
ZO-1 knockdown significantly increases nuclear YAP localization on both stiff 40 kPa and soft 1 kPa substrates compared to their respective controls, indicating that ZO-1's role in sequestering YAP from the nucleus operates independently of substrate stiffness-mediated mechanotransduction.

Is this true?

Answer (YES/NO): NO